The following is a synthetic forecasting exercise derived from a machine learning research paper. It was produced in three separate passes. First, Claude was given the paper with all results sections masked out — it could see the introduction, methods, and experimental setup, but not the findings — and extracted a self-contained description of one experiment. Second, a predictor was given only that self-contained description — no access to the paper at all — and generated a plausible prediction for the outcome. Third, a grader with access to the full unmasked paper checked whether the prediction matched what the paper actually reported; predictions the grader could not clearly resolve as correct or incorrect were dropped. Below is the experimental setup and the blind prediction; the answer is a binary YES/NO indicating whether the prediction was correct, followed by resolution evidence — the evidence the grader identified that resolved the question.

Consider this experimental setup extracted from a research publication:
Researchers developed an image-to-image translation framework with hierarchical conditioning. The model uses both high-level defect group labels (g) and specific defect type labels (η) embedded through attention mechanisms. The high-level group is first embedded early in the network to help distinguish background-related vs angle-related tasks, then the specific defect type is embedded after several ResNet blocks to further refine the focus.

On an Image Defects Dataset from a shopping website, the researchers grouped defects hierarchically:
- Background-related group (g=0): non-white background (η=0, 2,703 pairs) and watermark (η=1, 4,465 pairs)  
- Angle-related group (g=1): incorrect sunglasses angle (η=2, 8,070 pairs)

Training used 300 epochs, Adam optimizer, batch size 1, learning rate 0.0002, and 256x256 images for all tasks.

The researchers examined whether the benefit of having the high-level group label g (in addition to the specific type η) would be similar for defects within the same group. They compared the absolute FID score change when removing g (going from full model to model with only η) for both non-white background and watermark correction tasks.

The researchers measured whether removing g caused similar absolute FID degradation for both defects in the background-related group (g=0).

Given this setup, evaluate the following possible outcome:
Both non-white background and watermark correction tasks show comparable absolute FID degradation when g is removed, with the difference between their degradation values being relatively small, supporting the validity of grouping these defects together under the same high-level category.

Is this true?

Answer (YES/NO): YES